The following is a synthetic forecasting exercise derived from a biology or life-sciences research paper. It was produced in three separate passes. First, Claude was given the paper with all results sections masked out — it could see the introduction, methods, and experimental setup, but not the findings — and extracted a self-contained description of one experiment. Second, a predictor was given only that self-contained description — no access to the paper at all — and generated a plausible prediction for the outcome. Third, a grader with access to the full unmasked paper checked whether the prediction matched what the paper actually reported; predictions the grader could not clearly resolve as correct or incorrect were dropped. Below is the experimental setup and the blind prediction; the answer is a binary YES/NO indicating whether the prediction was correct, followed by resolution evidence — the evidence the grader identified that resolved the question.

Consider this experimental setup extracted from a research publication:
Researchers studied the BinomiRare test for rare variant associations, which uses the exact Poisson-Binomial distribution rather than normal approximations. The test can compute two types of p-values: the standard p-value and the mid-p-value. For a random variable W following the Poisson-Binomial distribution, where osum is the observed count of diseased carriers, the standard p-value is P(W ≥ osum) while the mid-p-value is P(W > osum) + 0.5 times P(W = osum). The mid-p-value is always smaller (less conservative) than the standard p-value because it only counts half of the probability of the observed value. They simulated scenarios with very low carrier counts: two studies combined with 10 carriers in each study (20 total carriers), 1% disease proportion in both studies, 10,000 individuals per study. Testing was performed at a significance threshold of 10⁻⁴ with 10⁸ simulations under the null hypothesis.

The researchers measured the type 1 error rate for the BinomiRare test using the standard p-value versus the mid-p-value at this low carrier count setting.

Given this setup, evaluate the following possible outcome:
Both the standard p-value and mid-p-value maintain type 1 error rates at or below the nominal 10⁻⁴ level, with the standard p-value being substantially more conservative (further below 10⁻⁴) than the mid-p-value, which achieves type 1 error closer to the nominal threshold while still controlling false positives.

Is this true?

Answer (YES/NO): YES